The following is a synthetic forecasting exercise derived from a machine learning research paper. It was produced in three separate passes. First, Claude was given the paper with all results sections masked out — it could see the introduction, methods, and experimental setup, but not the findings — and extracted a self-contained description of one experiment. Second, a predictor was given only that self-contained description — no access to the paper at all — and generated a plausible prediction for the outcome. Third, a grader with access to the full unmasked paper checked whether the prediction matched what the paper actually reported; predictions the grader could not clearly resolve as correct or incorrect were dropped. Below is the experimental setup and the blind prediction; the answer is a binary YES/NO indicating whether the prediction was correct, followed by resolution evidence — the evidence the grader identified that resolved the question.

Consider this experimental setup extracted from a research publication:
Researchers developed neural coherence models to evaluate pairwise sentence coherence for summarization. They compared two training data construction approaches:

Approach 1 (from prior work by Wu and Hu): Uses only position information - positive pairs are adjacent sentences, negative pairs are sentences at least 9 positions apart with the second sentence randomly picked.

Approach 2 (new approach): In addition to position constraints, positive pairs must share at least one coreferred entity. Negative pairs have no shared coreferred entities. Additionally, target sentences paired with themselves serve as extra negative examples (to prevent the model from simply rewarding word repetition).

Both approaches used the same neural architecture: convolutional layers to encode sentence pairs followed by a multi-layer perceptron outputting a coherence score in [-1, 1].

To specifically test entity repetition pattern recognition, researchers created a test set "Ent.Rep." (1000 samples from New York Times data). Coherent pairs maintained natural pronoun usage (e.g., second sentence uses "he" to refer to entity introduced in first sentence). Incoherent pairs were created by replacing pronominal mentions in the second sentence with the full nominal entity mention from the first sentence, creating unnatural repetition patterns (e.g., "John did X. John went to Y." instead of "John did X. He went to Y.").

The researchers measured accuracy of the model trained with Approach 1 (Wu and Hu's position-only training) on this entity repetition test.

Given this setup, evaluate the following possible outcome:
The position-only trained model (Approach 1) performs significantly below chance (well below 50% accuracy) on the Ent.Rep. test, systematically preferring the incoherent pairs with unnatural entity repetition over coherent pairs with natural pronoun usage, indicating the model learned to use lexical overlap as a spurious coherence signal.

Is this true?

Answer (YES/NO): YES